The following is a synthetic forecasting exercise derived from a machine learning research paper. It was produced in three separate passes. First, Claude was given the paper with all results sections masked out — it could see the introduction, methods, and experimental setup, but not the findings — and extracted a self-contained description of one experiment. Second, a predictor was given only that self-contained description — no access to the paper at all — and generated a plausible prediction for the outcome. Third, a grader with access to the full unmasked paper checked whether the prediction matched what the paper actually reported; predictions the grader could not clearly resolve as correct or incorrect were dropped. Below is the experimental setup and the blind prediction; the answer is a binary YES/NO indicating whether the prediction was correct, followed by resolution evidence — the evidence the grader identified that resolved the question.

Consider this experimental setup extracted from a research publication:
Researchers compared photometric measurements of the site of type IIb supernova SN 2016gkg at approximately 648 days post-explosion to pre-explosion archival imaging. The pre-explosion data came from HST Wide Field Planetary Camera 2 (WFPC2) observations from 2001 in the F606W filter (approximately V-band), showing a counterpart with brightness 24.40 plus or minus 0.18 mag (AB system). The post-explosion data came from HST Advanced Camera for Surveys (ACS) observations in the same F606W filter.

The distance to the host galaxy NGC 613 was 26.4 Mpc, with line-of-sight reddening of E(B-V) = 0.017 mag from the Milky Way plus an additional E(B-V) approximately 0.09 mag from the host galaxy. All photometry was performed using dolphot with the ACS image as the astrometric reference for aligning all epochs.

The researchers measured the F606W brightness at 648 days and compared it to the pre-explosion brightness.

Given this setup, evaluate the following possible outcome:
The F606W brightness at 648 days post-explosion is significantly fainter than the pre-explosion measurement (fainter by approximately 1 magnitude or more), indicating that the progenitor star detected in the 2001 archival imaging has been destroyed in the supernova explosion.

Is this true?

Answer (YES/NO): NO